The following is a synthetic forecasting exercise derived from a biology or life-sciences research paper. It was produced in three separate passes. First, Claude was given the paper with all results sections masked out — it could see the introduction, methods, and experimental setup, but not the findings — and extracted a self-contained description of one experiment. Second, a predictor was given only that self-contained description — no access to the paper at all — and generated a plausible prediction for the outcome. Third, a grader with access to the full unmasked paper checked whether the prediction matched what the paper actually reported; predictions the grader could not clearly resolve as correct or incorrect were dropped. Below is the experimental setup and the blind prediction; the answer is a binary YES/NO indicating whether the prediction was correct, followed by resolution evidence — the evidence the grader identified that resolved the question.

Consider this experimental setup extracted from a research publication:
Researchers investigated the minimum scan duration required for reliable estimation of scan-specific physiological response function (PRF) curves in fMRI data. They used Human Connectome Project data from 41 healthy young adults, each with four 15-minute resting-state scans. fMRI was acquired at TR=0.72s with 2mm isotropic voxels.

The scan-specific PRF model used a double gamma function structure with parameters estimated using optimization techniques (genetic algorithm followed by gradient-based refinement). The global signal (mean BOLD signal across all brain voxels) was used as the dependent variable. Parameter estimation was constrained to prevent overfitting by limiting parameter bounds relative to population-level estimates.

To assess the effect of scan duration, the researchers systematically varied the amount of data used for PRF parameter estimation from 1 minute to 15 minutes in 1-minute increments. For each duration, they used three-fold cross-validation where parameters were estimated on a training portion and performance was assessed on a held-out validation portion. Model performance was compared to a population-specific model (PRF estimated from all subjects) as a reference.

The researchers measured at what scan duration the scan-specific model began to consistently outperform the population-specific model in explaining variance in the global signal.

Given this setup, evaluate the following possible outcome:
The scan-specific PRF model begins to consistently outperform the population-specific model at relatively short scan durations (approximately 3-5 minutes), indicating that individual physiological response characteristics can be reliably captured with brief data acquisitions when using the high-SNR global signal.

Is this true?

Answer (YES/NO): NO